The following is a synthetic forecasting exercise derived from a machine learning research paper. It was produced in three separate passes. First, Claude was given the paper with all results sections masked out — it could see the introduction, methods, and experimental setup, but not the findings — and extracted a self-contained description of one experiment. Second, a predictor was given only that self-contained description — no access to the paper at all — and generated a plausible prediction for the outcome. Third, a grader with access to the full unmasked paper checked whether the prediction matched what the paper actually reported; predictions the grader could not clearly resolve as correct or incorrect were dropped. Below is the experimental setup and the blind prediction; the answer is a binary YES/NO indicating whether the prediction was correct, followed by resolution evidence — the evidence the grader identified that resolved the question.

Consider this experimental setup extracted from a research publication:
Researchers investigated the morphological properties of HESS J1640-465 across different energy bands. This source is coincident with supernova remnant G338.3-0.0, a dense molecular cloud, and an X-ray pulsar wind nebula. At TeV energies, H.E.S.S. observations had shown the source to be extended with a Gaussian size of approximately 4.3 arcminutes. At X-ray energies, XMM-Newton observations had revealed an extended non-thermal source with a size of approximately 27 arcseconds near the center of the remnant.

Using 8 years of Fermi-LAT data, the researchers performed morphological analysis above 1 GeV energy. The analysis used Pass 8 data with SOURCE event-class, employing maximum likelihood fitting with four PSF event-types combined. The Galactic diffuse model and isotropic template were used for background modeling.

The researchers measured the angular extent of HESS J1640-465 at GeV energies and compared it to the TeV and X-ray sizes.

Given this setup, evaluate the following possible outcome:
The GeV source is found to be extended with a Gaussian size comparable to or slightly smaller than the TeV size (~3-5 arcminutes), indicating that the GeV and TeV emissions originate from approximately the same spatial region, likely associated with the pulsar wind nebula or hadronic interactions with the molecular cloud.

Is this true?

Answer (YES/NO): YES